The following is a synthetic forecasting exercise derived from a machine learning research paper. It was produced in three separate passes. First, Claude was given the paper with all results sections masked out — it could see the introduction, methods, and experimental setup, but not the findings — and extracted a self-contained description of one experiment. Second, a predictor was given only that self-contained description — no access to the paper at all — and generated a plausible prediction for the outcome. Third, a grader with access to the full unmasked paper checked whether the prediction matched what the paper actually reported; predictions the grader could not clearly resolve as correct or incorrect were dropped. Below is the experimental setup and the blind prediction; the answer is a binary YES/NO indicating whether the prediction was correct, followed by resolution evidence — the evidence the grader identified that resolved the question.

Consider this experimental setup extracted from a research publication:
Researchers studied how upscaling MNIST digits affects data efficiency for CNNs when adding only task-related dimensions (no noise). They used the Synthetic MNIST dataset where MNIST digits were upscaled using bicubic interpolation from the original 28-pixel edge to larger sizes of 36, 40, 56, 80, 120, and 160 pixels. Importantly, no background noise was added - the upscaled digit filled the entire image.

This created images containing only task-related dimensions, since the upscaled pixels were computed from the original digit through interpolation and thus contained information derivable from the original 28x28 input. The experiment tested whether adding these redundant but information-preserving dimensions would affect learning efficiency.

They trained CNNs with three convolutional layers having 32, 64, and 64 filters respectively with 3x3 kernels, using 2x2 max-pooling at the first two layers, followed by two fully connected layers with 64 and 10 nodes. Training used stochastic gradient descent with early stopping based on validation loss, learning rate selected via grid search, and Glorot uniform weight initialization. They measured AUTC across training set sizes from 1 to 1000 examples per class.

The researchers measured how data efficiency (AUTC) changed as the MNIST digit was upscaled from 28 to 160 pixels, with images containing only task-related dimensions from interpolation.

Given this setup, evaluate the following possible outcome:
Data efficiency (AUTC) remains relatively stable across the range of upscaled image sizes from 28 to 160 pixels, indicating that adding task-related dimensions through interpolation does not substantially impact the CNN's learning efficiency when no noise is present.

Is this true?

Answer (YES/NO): YES